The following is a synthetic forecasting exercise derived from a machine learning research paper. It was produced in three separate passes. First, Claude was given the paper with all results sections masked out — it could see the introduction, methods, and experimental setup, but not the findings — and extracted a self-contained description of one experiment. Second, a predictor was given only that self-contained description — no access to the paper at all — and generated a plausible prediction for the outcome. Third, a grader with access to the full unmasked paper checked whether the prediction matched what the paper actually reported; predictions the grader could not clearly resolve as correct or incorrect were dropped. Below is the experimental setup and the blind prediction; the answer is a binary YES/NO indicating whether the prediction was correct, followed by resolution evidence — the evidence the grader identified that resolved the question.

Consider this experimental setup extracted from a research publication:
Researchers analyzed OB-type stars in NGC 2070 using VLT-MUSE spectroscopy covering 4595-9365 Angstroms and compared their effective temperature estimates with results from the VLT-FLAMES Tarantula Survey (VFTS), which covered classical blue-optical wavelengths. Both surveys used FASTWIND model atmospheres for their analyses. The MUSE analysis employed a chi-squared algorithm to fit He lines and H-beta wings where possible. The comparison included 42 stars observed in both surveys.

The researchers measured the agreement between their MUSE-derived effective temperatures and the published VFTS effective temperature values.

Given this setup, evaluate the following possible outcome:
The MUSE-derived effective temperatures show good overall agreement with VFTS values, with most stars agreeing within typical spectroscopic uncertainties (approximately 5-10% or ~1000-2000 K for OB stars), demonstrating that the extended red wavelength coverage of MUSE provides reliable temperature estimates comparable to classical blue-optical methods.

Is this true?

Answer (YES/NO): YES